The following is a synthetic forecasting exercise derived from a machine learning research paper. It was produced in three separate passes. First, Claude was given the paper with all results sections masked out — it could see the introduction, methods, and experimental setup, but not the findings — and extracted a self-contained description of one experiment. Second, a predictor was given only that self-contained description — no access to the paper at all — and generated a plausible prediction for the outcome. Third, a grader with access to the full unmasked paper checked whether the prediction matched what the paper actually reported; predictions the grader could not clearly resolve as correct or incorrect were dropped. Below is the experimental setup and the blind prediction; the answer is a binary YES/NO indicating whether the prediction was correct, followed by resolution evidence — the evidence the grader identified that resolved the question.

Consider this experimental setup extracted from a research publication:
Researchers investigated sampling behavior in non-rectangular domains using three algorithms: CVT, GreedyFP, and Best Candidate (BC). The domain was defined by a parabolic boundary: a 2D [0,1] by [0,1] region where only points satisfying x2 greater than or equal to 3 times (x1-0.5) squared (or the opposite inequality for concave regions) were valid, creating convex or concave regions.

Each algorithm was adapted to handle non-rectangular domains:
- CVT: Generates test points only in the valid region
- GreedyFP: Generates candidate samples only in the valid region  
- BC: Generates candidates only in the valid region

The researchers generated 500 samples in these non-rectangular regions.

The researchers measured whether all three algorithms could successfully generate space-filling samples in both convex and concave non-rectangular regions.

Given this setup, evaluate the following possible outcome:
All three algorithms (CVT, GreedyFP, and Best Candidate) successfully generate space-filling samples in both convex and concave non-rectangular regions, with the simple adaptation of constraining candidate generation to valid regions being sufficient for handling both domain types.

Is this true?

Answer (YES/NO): YES